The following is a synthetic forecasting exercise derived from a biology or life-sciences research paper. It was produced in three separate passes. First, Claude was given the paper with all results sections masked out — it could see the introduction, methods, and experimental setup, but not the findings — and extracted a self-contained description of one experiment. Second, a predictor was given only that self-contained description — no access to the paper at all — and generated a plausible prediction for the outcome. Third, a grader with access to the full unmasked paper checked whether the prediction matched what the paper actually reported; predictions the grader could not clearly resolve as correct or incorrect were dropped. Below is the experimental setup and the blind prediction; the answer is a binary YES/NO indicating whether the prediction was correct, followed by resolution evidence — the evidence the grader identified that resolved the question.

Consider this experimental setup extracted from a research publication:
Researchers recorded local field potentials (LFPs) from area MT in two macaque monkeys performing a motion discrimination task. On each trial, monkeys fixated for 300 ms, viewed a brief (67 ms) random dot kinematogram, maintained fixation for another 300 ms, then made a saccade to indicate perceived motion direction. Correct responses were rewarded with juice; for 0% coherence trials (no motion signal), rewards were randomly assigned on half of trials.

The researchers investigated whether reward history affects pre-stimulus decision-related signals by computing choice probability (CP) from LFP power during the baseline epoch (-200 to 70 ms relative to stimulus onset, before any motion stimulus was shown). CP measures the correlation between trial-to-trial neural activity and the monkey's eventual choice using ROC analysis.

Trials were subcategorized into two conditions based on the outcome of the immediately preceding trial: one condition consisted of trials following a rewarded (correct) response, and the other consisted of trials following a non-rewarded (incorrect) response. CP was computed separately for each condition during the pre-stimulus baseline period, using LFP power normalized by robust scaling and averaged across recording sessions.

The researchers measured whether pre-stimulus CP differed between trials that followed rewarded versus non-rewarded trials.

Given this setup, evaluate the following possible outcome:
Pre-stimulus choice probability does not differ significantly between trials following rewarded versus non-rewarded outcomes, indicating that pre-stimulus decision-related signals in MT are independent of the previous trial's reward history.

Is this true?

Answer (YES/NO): NO